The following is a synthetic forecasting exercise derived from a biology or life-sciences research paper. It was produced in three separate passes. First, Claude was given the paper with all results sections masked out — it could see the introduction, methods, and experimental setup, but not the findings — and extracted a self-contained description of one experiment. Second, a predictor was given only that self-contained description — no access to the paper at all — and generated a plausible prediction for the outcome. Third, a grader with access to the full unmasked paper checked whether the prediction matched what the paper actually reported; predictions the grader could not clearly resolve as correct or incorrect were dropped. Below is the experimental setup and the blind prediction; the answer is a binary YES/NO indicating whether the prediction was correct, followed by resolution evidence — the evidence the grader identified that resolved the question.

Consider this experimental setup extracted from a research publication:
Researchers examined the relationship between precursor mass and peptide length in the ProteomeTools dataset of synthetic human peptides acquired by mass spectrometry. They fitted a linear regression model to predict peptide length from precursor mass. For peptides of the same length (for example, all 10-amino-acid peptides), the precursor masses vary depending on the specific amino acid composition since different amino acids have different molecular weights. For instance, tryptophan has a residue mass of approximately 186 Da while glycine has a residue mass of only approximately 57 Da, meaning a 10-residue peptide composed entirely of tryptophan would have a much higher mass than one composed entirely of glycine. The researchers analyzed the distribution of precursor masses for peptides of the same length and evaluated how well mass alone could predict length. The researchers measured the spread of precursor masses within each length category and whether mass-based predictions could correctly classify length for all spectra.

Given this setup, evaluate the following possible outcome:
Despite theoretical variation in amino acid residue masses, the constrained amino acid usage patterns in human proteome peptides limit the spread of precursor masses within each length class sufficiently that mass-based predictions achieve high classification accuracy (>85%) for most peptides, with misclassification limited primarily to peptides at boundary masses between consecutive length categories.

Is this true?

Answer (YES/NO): NO